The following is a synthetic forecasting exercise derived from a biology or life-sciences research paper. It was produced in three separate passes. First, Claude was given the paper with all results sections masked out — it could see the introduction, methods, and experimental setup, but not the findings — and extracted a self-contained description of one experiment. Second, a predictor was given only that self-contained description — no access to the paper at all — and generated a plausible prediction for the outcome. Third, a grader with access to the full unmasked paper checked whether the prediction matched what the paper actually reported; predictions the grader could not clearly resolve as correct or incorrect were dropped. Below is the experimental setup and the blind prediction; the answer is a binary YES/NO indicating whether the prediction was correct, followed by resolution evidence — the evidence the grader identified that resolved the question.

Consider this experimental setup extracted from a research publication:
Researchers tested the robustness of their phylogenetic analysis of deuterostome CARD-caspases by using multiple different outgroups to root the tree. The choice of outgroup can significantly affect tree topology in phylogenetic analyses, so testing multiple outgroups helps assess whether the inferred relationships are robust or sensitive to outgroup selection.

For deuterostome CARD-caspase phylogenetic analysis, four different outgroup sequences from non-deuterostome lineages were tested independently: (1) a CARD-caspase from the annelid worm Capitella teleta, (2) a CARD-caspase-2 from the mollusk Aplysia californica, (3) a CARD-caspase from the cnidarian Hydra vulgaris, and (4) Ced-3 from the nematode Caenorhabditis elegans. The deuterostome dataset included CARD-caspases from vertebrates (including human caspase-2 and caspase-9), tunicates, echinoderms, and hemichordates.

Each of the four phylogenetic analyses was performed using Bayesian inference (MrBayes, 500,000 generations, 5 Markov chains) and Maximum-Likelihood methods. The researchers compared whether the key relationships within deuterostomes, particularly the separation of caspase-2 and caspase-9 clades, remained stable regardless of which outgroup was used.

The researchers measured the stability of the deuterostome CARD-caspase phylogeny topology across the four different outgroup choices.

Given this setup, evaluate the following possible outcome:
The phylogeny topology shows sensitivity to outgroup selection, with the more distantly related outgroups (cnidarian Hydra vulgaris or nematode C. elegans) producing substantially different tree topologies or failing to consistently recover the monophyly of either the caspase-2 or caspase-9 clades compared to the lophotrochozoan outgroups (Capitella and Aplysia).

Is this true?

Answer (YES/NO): NO